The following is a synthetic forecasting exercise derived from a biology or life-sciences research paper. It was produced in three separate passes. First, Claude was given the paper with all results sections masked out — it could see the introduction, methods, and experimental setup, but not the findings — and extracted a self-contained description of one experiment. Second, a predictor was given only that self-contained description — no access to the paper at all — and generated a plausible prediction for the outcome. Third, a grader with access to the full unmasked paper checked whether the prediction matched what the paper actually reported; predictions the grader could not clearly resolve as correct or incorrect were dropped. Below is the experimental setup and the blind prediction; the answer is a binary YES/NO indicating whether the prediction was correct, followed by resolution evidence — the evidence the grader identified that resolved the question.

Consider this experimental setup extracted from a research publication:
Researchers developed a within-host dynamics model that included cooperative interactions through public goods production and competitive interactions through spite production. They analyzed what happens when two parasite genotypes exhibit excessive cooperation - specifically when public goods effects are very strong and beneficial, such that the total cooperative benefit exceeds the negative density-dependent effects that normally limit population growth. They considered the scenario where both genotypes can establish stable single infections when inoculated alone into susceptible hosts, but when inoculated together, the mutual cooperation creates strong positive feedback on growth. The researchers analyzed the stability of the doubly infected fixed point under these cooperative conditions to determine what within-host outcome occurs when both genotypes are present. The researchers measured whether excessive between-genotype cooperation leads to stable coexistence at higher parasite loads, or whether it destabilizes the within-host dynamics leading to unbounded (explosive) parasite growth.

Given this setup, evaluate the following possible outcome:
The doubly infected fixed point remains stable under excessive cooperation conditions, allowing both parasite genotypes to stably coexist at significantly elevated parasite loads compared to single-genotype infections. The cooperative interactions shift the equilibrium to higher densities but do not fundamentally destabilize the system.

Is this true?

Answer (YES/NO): NO